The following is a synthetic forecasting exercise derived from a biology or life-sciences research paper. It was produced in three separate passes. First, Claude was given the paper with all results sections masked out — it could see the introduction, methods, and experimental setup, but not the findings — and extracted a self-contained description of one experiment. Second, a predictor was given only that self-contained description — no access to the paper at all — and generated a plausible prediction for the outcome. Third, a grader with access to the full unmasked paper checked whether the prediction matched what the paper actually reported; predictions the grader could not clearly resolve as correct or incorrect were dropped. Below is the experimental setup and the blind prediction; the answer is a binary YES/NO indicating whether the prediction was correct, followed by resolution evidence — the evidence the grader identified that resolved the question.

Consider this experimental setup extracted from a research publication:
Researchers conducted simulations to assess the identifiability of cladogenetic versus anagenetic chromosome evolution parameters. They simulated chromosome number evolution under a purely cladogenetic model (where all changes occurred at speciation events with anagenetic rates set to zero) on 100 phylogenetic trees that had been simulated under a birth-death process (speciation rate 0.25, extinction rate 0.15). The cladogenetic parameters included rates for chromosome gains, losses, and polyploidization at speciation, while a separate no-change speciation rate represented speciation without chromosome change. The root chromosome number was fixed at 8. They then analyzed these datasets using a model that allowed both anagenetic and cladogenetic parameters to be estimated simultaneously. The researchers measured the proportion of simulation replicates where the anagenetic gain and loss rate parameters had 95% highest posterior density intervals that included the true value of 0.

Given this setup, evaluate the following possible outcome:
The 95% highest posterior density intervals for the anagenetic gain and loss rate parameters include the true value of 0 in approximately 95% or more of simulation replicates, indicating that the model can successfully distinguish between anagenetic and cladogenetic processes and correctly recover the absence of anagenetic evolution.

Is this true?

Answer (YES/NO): NO